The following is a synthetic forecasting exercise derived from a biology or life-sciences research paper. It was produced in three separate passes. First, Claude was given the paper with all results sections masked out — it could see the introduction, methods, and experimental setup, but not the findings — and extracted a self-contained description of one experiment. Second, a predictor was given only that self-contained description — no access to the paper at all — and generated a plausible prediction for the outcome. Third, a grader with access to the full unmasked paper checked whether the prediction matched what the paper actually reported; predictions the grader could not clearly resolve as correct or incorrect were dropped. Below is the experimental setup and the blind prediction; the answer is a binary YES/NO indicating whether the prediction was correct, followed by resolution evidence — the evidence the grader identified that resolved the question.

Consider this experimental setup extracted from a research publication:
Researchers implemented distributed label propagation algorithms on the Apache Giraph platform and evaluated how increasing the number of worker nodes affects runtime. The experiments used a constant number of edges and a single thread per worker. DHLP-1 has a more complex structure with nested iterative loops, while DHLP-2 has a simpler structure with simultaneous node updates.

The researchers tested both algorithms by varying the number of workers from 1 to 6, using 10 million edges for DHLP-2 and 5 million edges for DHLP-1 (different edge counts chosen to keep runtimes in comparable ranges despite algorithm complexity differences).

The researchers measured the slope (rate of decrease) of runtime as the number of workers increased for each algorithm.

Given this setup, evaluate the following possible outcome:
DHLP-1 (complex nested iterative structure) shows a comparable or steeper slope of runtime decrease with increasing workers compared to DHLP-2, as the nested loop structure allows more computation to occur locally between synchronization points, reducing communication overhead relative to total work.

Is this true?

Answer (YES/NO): YES